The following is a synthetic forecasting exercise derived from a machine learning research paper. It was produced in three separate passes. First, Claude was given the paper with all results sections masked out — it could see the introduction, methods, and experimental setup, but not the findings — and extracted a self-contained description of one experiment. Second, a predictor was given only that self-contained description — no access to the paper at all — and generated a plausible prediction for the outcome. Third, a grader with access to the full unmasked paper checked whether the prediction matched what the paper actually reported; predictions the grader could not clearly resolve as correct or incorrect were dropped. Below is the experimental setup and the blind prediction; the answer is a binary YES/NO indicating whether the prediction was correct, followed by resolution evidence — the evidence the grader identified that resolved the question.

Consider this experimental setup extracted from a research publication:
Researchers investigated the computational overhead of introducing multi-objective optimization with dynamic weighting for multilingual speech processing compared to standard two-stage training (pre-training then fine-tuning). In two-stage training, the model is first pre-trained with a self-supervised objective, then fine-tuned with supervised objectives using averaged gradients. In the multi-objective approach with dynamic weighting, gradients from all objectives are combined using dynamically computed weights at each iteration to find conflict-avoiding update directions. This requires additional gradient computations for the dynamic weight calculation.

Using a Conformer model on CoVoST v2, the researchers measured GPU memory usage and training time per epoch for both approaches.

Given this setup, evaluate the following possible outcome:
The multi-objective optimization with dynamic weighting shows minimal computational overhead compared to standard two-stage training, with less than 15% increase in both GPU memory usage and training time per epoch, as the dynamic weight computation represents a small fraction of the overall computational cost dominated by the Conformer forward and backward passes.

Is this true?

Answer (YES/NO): NO